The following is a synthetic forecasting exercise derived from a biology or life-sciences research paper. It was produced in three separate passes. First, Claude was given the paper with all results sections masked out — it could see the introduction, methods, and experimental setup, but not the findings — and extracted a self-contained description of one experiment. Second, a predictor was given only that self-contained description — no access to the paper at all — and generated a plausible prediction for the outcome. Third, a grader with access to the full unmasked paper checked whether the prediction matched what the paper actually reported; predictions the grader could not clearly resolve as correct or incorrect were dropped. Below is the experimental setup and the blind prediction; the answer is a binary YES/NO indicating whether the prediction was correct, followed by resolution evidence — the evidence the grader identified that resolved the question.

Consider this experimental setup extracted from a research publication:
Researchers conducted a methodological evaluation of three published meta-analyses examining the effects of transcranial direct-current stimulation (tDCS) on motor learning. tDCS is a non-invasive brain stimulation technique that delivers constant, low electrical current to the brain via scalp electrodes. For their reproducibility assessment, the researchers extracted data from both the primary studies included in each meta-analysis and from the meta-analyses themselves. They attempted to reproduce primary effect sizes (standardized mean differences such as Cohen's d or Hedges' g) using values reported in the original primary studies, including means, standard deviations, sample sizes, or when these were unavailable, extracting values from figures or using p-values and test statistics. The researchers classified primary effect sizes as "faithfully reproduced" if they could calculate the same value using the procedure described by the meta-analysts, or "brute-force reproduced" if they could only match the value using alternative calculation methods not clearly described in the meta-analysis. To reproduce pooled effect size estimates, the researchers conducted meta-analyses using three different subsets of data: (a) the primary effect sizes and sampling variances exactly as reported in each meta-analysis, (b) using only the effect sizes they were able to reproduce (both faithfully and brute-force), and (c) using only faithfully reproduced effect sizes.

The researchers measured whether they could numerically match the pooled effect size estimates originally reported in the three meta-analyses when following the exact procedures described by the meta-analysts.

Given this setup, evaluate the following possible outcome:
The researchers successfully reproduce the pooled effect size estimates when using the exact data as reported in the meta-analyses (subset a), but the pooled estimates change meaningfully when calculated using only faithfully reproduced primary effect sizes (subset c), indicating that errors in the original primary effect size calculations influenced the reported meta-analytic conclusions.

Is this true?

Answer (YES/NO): YES